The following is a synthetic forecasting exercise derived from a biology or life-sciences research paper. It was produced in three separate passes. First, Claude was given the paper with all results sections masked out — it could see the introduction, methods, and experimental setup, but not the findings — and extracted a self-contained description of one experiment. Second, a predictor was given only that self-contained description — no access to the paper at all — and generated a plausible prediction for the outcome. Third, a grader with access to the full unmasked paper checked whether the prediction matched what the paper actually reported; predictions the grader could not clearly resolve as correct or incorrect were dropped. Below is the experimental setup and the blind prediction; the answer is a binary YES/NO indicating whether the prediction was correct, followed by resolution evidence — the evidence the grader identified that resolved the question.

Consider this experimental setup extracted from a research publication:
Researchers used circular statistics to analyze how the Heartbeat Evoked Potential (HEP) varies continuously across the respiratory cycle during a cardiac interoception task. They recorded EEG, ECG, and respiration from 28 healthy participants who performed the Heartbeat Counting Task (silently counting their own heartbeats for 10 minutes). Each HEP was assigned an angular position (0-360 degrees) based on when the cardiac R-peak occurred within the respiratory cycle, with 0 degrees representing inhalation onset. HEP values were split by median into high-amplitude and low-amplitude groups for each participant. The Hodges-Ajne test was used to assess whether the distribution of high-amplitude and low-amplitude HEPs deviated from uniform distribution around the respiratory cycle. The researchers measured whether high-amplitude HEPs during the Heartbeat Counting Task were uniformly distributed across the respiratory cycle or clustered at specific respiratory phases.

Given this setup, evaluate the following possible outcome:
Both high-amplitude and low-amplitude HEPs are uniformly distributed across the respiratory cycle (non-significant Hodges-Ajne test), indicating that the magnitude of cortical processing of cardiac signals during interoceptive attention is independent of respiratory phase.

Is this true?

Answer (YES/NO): NO